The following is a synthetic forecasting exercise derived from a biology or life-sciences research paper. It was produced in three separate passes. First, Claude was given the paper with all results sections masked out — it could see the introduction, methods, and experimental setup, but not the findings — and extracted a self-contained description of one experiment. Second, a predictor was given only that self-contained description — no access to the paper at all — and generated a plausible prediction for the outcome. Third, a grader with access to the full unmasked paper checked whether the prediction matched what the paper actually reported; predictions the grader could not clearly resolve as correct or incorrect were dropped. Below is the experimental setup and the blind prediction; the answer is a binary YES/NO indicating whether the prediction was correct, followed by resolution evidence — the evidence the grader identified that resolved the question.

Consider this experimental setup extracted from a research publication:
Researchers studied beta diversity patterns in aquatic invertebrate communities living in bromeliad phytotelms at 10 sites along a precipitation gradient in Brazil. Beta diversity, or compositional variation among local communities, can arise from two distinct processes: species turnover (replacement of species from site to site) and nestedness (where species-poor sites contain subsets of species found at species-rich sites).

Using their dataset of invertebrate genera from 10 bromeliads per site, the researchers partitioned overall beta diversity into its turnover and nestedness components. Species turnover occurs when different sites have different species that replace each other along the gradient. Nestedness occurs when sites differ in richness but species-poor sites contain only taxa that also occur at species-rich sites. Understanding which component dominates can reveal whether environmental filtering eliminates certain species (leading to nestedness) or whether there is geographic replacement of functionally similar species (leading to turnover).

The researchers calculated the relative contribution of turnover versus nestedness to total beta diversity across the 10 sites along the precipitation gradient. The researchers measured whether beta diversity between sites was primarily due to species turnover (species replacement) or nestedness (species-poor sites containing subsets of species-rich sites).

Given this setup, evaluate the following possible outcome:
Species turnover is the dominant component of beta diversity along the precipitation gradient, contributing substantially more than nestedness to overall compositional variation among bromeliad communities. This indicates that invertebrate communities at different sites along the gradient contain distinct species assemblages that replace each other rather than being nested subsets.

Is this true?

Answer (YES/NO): YES